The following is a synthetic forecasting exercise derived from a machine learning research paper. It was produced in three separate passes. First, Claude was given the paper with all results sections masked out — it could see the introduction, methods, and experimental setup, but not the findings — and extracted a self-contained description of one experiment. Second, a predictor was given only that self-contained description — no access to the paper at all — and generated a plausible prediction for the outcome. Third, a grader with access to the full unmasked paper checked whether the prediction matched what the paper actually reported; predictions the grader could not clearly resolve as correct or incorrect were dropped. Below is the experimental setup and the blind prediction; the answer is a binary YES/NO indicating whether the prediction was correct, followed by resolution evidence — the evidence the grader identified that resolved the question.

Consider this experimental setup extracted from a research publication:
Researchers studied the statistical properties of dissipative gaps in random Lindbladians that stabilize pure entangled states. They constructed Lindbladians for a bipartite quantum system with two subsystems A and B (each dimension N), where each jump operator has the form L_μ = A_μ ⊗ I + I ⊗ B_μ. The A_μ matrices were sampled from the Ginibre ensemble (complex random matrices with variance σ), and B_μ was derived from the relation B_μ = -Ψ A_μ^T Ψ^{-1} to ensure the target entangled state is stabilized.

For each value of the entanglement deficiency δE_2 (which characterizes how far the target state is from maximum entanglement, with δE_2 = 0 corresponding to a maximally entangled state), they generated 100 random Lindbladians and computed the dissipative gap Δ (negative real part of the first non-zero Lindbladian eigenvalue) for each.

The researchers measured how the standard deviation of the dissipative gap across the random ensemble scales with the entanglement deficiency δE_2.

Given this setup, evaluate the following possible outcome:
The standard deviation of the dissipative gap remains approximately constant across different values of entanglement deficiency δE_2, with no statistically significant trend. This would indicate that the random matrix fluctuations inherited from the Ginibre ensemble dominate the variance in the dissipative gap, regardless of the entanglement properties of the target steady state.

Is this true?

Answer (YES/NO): NO